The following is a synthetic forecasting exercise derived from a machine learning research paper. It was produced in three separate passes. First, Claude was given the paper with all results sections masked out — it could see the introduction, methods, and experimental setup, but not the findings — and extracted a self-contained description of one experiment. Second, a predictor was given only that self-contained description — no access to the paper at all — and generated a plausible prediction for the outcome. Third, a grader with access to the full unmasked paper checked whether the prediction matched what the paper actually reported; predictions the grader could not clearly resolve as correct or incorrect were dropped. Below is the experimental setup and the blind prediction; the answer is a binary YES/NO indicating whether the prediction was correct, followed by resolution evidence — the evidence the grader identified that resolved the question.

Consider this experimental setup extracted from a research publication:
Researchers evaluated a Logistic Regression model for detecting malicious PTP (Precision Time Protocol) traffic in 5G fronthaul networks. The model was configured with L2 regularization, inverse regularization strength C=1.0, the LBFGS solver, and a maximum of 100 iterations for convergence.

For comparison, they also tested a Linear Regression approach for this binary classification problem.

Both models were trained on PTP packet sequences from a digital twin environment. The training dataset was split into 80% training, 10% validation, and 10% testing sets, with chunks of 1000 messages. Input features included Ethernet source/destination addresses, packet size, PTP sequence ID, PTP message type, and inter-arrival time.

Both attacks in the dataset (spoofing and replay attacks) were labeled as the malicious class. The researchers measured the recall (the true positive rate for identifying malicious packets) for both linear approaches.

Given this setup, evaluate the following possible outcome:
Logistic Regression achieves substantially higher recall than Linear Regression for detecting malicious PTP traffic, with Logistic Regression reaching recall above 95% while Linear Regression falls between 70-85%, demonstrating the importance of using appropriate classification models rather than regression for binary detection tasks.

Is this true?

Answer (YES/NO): NO